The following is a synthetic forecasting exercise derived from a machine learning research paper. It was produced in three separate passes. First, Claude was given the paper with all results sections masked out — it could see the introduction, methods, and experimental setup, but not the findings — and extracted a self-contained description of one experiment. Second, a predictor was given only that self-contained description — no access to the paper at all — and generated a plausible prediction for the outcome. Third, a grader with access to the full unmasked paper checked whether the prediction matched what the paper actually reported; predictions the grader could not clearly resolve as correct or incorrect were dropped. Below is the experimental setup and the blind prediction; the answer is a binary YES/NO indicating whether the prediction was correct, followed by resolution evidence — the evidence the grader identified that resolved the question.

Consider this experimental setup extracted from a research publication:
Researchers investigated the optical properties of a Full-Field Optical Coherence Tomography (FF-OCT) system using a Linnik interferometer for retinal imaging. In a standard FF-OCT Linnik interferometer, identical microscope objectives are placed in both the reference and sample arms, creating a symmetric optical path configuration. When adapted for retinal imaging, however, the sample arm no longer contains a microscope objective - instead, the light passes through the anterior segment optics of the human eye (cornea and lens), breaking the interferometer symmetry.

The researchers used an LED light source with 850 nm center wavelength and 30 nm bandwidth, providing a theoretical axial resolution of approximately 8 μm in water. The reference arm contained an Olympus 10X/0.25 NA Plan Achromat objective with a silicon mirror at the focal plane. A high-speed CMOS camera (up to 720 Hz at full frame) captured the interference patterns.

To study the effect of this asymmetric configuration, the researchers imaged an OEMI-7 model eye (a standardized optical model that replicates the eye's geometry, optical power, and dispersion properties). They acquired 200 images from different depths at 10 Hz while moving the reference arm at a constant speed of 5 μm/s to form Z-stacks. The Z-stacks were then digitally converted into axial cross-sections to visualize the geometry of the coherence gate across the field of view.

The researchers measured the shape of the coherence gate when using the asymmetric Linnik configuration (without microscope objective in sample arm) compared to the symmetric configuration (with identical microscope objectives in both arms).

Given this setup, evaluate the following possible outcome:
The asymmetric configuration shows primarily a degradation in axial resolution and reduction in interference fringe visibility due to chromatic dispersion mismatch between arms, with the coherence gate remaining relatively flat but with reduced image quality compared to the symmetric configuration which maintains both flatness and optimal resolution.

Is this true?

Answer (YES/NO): NO